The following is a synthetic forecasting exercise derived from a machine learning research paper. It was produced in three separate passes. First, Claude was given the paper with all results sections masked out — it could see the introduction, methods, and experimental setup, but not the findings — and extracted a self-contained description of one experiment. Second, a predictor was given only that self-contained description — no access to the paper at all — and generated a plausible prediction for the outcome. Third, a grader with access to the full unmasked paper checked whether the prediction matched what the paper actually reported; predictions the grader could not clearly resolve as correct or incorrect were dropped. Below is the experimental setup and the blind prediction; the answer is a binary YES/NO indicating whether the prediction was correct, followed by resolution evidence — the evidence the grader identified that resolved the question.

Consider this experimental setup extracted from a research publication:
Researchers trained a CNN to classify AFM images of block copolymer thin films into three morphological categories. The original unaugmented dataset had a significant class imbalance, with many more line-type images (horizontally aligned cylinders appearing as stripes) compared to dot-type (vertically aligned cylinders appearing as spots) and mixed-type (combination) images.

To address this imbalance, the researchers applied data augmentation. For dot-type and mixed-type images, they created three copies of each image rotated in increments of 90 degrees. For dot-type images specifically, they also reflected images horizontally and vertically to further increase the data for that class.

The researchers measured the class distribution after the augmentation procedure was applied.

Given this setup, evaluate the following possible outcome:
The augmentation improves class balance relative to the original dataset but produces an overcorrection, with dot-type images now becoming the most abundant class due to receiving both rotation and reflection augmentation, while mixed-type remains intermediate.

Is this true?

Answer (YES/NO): NO